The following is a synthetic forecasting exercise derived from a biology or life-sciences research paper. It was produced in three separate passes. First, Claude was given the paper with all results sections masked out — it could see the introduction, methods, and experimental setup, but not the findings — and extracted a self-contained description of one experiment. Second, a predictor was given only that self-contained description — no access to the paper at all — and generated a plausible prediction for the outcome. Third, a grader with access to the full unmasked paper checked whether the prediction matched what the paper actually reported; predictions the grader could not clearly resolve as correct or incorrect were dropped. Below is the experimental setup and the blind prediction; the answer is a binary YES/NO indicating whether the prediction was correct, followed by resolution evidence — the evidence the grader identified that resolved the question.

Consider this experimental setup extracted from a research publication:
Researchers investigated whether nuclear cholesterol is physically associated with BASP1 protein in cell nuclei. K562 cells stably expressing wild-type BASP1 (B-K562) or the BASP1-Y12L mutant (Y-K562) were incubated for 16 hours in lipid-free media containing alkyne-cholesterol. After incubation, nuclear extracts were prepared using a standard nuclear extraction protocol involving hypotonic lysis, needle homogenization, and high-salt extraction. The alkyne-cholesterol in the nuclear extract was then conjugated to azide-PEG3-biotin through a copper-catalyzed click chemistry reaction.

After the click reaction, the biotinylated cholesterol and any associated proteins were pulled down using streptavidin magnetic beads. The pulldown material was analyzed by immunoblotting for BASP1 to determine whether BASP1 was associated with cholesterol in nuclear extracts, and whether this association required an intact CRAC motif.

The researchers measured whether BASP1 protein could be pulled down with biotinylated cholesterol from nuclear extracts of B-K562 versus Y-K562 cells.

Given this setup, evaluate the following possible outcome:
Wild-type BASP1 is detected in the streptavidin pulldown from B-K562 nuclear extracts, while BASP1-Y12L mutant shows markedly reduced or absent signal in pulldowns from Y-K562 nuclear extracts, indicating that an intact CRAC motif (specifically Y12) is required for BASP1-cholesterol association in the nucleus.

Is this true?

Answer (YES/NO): YES